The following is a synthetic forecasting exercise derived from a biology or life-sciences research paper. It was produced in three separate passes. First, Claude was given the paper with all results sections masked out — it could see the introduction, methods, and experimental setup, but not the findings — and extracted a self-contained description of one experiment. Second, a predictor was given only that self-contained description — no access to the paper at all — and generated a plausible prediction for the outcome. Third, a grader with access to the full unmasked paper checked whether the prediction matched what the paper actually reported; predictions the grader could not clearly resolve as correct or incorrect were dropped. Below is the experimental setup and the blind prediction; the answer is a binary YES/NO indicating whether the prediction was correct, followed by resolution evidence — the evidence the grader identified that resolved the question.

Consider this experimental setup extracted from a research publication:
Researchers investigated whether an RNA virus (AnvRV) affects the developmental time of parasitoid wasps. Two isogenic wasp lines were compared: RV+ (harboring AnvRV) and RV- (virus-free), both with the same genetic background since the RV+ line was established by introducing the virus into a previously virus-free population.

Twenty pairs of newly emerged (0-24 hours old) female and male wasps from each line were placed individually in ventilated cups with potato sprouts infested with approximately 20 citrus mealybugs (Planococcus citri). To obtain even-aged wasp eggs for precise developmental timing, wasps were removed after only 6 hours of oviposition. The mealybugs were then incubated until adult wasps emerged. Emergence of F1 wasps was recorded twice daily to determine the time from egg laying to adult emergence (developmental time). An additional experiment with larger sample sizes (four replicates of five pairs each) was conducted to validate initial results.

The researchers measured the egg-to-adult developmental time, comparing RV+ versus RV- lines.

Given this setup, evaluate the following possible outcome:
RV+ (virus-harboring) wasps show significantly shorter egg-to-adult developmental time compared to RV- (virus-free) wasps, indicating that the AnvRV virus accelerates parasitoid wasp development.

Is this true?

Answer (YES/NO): NO